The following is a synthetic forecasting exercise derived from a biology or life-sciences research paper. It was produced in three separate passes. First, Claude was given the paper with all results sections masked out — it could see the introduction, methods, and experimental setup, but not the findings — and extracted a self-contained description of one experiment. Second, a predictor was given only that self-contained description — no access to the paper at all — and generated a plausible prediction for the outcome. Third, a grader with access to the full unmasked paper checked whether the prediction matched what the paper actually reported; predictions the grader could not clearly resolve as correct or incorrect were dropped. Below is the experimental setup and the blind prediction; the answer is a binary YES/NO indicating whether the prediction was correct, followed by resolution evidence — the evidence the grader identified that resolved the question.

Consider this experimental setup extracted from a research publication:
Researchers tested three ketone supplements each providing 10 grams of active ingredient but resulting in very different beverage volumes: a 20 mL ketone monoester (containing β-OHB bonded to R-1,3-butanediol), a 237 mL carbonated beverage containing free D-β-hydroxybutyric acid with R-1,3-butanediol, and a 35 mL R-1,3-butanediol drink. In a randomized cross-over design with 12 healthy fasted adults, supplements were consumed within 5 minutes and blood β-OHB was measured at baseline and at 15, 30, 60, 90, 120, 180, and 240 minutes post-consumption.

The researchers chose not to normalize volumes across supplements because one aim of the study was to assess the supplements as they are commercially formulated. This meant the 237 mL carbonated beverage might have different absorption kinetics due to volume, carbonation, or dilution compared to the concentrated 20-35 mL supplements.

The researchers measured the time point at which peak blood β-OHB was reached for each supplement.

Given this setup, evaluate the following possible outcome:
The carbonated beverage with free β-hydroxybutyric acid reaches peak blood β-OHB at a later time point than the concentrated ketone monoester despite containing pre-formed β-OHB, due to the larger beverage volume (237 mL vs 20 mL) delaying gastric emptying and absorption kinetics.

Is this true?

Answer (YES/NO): NO